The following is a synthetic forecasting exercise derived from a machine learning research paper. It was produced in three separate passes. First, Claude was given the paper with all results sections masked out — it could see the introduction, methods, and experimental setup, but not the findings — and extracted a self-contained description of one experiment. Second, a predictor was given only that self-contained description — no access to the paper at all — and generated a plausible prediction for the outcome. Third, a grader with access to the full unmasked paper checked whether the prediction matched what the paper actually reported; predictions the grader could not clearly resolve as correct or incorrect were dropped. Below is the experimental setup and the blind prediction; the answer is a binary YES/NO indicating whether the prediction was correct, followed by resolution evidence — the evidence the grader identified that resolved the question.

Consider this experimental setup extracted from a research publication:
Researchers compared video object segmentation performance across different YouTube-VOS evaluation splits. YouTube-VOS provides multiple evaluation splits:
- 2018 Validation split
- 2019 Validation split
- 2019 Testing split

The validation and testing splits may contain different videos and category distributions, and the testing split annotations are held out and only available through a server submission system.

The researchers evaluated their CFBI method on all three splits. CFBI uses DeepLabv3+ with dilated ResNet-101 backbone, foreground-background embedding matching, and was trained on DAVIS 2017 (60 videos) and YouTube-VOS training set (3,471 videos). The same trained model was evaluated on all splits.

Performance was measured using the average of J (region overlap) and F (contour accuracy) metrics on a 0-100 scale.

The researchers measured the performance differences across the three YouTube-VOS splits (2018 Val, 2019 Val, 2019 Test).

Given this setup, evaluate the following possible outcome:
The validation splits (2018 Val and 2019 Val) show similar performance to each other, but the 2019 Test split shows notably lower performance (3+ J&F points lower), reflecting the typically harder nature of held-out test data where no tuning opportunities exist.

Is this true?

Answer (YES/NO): NO